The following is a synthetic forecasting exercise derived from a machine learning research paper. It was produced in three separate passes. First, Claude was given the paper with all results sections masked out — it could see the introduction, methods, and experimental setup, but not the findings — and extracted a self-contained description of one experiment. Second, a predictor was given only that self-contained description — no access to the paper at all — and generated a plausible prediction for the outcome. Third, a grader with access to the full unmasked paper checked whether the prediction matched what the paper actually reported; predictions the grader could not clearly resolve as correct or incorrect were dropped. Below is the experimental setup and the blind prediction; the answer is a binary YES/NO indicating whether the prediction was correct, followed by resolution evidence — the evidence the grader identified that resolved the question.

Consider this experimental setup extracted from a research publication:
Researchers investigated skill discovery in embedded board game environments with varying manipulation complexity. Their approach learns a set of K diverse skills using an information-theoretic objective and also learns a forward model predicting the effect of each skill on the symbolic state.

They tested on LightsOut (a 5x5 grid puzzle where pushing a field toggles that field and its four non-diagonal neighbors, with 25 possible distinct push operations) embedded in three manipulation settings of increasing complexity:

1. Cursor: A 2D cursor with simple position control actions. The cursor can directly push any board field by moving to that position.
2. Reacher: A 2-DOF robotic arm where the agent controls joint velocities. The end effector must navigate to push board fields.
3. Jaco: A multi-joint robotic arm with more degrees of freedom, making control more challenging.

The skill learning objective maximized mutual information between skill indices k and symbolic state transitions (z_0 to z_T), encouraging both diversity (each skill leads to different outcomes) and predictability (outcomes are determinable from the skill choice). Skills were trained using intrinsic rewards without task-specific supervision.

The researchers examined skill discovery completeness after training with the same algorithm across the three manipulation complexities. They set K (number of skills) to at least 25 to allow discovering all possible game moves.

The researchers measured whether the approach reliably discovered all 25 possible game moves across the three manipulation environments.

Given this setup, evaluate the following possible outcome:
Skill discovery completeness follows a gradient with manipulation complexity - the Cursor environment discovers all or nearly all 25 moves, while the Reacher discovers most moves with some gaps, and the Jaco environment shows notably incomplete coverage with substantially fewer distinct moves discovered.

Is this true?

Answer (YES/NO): NO